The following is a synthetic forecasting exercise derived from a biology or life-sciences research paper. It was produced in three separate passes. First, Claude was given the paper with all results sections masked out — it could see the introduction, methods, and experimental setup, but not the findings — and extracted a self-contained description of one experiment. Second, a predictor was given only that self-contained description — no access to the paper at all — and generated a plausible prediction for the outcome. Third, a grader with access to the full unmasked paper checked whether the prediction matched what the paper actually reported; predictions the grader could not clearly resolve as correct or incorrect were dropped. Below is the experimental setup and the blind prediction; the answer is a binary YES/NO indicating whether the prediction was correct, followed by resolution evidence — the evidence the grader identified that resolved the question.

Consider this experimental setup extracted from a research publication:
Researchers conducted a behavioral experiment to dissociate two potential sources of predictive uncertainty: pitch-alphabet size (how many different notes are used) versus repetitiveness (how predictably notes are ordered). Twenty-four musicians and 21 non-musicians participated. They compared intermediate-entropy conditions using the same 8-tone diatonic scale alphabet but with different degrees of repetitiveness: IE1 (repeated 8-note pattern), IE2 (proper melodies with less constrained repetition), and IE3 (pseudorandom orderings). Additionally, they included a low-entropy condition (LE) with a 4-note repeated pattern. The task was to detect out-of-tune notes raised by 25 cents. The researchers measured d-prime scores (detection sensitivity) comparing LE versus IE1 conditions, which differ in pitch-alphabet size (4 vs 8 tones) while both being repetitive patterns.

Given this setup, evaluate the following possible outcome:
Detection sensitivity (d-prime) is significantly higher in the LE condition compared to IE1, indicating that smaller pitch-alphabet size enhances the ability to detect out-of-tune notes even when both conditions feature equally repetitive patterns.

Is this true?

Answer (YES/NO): NO